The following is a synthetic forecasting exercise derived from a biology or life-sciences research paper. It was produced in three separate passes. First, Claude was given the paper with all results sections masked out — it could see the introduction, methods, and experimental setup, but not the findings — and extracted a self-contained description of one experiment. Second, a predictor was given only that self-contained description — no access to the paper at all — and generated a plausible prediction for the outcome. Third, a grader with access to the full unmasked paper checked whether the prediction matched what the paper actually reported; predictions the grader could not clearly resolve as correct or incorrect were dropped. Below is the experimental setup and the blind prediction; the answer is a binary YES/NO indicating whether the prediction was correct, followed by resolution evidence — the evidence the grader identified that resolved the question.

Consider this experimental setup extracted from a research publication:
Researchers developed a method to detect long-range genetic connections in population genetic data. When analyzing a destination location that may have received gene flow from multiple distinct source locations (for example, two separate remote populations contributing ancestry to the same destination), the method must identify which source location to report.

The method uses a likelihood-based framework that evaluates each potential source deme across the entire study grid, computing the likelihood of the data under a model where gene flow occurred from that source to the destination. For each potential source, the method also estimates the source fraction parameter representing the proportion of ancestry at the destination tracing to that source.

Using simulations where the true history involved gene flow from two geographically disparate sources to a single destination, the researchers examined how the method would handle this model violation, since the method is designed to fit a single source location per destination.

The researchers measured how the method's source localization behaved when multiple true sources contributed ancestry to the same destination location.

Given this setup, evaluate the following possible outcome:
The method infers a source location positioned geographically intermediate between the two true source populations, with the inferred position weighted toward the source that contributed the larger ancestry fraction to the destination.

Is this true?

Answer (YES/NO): NO